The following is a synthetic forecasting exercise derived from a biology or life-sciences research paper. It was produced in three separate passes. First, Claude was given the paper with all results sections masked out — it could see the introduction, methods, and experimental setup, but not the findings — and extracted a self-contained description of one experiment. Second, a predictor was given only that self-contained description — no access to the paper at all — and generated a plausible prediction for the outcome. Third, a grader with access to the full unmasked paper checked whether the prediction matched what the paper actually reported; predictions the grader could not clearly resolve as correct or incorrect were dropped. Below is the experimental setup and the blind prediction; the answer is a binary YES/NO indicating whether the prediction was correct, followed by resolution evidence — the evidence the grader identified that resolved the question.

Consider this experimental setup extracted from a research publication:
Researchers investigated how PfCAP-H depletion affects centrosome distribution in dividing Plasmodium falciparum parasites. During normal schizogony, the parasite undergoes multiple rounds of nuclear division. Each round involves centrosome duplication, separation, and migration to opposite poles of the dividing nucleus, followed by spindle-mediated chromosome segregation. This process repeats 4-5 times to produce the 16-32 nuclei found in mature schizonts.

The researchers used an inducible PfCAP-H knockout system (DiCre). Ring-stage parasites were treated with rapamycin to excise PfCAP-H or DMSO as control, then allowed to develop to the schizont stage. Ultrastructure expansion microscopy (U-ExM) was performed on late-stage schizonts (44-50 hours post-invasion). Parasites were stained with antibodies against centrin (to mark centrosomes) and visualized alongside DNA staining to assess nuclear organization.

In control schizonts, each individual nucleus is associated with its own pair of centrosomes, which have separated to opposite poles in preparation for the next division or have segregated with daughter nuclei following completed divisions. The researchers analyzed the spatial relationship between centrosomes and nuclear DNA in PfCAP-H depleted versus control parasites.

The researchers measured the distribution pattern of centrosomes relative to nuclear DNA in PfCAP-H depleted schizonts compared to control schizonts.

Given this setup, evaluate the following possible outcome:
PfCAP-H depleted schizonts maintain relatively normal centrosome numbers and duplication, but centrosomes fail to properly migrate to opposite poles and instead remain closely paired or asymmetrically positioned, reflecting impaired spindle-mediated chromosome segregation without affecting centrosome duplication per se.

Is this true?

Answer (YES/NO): NO